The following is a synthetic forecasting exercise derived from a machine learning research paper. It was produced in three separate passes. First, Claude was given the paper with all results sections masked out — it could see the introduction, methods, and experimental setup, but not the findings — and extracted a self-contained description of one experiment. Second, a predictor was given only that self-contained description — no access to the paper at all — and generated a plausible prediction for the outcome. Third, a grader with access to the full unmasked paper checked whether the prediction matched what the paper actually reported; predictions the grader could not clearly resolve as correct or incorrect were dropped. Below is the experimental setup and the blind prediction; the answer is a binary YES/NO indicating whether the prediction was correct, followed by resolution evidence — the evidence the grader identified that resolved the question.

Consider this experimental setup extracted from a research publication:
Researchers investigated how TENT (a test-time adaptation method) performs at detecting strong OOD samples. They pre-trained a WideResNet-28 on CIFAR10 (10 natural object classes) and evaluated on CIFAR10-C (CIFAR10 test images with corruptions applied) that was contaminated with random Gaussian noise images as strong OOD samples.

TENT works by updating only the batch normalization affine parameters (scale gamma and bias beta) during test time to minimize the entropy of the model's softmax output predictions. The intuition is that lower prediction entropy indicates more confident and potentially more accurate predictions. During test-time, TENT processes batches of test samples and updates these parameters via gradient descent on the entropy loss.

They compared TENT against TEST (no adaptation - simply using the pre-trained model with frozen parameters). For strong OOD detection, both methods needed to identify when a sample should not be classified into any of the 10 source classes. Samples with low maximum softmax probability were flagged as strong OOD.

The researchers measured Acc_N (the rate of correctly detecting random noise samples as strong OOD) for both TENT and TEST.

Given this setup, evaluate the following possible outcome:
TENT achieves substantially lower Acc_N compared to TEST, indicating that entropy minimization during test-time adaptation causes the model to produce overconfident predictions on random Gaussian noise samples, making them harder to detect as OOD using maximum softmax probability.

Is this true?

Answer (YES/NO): YES